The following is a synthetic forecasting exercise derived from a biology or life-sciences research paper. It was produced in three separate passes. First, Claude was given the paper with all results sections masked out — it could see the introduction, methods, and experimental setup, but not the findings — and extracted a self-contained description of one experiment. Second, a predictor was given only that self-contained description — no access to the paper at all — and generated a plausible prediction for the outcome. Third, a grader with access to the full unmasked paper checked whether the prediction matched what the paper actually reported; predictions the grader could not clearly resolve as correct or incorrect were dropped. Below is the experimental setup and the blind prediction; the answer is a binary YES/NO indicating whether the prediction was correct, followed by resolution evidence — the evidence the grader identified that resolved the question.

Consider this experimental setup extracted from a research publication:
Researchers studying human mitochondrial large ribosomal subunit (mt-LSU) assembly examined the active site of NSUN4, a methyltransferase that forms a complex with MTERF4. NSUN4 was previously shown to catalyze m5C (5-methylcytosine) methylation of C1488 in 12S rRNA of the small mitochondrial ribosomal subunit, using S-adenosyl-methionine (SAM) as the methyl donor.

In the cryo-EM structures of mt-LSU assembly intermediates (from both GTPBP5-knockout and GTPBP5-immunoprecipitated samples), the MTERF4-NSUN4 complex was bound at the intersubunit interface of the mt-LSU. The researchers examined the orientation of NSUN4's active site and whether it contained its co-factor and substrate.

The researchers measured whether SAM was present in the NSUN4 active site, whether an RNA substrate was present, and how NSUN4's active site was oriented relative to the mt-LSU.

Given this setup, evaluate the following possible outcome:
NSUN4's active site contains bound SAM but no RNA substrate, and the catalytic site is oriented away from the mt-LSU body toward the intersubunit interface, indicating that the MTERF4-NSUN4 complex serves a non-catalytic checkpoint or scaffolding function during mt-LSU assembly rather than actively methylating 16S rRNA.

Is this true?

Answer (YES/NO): NO